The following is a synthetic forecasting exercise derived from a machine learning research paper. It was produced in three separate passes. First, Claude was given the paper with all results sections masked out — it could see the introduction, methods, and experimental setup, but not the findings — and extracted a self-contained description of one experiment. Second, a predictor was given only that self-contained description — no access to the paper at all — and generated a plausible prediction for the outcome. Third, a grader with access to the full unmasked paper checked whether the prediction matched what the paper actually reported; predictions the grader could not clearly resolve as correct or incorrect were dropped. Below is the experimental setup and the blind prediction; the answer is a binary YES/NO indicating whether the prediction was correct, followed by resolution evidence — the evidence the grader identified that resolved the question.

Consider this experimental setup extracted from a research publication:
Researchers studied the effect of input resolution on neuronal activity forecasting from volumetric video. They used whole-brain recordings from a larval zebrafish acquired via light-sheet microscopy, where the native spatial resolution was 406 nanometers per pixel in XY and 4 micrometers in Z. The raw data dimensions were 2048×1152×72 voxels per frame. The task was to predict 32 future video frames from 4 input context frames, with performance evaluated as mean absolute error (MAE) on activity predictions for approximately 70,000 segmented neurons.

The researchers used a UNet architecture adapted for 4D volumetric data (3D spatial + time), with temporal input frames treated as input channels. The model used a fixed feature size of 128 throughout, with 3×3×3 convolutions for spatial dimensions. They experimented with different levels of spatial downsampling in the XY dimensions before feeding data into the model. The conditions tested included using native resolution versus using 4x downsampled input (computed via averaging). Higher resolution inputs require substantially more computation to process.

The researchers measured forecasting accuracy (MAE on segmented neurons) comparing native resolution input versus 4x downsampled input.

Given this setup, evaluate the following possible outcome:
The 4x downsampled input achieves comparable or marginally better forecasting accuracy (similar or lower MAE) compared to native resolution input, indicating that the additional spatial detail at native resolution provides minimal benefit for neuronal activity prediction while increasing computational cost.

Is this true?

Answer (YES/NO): YES